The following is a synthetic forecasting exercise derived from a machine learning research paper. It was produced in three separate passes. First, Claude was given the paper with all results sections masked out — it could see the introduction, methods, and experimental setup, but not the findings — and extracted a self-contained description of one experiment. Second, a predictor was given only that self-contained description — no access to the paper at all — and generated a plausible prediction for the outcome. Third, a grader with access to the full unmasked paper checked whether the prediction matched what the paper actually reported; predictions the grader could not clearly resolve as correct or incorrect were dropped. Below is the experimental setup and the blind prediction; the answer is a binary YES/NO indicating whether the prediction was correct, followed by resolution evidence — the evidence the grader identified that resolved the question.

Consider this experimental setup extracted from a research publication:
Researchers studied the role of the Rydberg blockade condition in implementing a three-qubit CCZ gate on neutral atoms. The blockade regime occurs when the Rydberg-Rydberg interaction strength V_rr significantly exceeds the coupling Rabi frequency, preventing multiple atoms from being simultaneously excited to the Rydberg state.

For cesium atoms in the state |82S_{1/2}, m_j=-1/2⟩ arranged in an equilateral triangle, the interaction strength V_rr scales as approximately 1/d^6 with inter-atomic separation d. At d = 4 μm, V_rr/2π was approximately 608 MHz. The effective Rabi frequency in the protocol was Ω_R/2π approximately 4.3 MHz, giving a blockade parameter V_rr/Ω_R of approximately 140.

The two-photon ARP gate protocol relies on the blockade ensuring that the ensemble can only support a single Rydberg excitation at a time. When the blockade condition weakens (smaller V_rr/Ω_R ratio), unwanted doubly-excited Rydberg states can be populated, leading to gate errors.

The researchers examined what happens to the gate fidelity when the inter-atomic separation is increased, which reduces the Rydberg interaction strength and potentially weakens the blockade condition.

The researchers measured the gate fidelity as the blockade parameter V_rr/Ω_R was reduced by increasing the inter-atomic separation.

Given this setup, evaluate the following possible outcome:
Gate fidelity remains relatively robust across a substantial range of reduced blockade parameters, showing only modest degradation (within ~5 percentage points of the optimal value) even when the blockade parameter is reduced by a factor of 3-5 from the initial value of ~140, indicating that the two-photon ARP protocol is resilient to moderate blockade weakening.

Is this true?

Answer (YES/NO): YES